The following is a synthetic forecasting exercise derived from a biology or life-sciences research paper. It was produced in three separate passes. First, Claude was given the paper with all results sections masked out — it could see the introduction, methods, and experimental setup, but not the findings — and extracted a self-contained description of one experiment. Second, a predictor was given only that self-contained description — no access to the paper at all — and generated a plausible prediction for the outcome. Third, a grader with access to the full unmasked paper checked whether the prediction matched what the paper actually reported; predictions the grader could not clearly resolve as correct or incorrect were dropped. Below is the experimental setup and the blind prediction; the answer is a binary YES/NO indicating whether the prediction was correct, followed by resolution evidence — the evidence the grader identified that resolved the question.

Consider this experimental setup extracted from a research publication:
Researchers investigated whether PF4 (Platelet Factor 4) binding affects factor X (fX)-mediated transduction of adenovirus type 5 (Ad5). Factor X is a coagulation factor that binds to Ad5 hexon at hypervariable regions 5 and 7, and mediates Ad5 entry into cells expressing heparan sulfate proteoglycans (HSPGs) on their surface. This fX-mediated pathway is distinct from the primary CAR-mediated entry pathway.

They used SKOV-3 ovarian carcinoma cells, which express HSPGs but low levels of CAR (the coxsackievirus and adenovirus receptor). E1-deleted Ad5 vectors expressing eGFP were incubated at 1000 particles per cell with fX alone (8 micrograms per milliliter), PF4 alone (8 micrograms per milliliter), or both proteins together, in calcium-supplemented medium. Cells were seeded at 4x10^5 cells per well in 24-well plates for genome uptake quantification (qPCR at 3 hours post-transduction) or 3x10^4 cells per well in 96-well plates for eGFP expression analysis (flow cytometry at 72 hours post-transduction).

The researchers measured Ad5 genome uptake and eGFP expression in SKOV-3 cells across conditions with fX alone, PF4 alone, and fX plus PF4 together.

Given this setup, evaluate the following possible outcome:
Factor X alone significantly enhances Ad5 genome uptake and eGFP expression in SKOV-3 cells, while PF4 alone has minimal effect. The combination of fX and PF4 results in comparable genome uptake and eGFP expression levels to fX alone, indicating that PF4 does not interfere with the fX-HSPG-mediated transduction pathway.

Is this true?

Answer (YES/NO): NO